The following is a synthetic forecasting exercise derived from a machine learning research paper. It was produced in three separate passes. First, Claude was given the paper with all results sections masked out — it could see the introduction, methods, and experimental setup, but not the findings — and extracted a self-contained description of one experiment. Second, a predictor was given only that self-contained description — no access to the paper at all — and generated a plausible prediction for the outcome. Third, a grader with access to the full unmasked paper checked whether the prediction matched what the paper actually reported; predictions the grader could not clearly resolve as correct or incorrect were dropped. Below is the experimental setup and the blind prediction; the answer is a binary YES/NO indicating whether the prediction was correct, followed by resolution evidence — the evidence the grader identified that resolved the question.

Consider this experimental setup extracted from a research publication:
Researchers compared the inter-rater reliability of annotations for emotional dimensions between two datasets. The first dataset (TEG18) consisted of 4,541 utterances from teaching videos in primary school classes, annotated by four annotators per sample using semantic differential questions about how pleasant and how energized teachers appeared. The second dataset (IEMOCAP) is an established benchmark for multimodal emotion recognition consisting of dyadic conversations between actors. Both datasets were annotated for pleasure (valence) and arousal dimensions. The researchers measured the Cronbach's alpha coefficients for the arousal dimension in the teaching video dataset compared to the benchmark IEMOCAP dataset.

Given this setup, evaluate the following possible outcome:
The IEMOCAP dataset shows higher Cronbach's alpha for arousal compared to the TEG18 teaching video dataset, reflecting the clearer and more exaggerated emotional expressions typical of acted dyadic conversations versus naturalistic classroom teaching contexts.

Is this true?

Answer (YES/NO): NO